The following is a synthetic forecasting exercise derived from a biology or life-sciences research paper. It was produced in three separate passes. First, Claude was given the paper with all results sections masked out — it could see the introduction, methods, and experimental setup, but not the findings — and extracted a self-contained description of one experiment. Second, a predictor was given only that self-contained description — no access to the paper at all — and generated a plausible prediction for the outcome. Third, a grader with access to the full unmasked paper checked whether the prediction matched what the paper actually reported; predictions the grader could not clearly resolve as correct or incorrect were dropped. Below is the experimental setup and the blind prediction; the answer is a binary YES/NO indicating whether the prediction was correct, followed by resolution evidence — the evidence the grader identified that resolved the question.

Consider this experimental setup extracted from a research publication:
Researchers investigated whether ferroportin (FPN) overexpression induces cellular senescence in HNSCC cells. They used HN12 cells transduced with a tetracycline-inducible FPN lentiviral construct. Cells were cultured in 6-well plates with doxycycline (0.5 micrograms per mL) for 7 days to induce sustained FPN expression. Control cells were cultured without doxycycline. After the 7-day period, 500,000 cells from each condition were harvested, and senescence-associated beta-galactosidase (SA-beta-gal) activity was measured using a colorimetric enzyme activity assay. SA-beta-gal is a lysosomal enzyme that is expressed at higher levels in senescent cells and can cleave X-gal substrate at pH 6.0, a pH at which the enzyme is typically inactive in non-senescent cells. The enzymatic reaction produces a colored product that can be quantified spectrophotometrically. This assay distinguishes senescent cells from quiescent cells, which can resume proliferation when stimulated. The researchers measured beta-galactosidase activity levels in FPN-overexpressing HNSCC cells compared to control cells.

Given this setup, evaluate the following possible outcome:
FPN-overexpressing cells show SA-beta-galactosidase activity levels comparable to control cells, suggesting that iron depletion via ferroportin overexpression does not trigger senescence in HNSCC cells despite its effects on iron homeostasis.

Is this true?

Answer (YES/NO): NO